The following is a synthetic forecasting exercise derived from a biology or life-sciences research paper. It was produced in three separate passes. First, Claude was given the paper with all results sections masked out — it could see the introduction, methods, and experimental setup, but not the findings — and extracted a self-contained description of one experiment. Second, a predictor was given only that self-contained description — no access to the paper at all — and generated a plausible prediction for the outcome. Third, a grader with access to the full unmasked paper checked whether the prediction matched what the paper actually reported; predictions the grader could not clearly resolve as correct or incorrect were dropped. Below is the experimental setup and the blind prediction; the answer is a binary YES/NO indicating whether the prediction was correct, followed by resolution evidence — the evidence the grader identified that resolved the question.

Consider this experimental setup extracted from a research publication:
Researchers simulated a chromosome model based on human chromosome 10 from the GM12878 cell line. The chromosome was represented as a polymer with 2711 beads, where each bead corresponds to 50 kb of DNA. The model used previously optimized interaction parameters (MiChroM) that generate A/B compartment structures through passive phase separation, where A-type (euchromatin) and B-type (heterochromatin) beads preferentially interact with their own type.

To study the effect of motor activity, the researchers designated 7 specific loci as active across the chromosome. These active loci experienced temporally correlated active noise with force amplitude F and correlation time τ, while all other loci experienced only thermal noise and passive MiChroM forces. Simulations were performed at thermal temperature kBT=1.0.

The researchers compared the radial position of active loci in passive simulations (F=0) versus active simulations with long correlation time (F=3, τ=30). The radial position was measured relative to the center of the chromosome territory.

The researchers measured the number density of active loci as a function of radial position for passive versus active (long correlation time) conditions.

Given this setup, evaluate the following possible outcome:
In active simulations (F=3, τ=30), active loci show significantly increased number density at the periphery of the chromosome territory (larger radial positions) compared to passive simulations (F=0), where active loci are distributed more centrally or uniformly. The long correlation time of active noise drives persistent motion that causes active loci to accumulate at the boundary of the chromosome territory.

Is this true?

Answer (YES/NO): YES